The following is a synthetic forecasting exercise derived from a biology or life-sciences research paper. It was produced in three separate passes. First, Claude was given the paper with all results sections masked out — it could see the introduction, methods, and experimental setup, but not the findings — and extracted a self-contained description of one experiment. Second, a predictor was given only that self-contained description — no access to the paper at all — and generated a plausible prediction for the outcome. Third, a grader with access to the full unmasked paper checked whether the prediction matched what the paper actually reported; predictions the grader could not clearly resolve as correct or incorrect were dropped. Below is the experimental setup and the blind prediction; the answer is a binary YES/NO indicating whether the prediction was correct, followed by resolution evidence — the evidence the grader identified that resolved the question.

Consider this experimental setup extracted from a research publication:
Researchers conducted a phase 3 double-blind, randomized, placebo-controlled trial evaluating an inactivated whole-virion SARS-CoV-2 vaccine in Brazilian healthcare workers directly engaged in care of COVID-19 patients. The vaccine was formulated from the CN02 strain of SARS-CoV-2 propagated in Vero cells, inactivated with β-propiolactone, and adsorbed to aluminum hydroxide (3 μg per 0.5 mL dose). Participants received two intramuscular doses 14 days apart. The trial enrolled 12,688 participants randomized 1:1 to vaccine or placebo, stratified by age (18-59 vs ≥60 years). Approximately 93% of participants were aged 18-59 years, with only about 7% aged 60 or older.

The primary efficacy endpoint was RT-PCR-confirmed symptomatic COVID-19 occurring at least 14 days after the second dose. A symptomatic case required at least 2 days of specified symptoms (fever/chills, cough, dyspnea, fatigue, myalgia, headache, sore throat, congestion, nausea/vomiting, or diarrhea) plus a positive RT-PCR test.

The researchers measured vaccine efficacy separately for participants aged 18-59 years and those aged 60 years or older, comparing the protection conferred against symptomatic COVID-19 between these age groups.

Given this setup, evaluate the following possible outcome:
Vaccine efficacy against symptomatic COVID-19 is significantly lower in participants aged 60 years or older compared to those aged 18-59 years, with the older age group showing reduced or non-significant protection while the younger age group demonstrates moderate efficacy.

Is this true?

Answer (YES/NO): YES